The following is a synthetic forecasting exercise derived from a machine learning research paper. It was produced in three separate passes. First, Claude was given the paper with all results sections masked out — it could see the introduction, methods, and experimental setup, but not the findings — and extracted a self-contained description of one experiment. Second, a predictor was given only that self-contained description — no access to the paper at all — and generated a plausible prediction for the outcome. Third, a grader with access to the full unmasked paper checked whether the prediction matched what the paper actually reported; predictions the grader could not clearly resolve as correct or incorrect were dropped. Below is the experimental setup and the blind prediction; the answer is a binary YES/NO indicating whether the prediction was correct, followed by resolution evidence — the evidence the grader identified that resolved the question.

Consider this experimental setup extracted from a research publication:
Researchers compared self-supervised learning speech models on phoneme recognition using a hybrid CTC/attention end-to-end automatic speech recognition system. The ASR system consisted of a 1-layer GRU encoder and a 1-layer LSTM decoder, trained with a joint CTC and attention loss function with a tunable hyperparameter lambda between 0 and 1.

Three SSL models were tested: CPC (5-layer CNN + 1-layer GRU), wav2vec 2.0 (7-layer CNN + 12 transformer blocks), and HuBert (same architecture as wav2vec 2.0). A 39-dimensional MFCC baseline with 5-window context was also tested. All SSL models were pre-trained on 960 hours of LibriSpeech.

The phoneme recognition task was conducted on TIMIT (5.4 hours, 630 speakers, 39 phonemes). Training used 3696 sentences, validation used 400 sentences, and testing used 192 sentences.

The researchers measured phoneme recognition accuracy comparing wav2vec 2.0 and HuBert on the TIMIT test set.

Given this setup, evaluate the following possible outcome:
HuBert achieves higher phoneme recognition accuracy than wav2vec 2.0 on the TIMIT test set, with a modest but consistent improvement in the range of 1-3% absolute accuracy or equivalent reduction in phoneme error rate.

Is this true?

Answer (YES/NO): NO